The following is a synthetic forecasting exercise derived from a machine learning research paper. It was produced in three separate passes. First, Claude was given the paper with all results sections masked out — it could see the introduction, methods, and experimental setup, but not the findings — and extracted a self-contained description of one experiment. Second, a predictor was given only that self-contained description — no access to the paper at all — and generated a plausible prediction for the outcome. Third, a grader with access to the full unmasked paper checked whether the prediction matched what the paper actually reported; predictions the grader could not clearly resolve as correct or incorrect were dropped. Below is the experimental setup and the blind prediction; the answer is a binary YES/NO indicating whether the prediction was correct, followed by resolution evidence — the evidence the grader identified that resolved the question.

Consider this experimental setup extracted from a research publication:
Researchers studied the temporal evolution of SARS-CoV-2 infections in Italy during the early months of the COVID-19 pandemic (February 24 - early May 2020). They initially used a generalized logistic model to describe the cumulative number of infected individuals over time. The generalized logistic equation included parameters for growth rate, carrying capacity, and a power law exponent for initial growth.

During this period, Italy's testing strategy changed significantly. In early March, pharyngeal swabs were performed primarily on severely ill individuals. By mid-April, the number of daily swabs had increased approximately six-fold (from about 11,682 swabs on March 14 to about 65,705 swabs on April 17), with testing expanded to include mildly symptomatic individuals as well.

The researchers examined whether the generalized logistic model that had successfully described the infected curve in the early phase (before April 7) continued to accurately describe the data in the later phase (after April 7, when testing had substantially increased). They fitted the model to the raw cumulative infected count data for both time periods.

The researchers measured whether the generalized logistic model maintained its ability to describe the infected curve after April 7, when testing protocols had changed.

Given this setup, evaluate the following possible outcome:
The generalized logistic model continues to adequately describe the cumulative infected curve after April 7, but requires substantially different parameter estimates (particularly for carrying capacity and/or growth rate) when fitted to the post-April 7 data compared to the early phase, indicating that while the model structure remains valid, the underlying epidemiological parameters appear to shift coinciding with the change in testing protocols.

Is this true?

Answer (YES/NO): NO